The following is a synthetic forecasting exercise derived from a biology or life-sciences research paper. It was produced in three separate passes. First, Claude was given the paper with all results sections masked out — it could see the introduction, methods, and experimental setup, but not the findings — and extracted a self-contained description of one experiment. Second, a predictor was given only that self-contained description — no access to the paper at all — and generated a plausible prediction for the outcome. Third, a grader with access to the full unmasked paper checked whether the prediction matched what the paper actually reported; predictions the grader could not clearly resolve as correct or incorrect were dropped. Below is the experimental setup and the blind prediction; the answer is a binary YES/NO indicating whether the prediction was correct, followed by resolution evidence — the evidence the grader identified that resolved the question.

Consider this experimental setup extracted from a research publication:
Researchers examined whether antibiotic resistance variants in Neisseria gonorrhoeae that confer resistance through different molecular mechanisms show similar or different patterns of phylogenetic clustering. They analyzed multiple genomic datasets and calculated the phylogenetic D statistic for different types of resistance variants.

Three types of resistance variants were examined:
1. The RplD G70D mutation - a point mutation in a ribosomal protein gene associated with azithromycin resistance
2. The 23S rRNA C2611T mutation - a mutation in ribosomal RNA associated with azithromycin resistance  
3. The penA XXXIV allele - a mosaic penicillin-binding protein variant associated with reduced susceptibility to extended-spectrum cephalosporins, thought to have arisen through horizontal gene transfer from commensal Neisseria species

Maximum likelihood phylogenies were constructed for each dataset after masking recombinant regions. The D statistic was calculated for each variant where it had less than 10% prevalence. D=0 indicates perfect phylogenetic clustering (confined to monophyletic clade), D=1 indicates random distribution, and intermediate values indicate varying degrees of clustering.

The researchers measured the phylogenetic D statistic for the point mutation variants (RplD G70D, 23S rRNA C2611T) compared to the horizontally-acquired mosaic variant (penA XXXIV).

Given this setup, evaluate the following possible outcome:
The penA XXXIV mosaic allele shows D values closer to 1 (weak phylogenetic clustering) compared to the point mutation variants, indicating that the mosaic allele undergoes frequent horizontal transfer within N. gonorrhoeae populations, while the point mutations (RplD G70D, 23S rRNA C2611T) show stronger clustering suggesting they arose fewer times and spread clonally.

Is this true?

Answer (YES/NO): NO